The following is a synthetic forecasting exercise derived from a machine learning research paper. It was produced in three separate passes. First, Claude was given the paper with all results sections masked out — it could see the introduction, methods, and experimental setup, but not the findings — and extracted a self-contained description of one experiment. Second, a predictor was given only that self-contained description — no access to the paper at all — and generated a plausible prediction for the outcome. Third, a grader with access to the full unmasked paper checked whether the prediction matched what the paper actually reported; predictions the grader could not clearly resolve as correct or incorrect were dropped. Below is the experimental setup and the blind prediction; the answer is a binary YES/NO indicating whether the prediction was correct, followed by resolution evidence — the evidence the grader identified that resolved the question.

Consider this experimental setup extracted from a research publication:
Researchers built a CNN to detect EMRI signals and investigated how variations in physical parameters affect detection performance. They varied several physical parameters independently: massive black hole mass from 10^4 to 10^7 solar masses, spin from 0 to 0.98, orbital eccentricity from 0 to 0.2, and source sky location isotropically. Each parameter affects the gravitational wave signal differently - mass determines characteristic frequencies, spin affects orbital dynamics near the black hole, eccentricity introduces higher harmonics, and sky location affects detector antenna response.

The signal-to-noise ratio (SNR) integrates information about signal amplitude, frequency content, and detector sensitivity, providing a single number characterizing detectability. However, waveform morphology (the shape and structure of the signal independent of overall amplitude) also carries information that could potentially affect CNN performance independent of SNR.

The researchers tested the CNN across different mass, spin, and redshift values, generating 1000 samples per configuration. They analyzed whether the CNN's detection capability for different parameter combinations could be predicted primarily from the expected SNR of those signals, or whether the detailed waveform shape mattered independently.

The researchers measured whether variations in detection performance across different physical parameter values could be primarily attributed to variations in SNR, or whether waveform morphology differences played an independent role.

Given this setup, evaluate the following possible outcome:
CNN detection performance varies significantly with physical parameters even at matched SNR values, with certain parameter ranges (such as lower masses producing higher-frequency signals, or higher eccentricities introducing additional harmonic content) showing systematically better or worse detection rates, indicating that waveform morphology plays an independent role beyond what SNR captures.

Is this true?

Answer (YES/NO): NO